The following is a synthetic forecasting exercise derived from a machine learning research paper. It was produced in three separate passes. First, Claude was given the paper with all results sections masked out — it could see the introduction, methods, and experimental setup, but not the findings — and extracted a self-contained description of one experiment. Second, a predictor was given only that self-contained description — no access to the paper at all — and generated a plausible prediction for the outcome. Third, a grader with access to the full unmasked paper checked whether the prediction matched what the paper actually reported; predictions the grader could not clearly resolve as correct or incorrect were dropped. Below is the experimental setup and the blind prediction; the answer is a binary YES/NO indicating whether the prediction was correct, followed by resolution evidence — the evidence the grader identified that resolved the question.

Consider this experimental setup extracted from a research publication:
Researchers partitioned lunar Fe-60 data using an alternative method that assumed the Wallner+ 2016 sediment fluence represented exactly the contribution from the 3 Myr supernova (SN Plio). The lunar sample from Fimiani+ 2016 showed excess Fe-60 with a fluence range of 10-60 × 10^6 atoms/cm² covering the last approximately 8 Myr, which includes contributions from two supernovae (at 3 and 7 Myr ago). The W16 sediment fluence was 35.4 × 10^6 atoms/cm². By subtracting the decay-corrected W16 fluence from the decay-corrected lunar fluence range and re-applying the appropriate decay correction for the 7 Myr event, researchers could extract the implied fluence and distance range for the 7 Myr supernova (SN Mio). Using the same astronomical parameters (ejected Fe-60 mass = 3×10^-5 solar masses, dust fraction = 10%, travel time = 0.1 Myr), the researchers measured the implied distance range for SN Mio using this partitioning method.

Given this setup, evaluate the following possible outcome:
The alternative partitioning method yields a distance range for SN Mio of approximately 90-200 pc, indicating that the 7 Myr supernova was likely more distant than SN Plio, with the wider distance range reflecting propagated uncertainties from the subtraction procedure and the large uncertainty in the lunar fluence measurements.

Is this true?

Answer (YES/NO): NO